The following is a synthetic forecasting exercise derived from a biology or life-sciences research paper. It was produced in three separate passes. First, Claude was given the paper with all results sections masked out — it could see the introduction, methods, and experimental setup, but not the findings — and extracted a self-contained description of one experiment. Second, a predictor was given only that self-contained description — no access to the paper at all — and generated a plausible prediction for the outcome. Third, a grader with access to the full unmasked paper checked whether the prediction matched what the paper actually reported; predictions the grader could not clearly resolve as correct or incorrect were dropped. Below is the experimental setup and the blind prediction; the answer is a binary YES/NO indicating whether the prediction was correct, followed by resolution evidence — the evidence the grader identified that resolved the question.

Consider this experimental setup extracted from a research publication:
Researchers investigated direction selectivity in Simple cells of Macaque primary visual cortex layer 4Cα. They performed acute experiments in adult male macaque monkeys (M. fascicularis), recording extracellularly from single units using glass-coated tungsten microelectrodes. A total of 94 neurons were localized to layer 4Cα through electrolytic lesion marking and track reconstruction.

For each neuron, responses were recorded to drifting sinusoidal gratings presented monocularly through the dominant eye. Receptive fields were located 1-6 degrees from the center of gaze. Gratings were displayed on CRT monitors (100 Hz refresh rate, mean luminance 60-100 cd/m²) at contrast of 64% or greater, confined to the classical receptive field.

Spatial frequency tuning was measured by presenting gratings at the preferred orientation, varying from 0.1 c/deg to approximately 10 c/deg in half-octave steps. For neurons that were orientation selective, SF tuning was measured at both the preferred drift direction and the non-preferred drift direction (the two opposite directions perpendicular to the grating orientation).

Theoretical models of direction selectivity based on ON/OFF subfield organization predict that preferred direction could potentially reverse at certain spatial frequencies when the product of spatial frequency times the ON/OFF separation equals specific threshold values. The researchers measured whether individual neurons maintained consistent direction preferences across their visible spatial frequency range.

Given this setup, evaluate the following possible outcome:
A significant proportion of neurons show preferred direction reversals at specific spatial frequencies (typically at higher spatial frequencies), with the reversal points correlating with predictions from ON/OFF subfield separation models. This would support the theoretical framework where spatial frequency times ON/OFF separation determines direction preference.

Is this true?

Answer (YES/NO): NO